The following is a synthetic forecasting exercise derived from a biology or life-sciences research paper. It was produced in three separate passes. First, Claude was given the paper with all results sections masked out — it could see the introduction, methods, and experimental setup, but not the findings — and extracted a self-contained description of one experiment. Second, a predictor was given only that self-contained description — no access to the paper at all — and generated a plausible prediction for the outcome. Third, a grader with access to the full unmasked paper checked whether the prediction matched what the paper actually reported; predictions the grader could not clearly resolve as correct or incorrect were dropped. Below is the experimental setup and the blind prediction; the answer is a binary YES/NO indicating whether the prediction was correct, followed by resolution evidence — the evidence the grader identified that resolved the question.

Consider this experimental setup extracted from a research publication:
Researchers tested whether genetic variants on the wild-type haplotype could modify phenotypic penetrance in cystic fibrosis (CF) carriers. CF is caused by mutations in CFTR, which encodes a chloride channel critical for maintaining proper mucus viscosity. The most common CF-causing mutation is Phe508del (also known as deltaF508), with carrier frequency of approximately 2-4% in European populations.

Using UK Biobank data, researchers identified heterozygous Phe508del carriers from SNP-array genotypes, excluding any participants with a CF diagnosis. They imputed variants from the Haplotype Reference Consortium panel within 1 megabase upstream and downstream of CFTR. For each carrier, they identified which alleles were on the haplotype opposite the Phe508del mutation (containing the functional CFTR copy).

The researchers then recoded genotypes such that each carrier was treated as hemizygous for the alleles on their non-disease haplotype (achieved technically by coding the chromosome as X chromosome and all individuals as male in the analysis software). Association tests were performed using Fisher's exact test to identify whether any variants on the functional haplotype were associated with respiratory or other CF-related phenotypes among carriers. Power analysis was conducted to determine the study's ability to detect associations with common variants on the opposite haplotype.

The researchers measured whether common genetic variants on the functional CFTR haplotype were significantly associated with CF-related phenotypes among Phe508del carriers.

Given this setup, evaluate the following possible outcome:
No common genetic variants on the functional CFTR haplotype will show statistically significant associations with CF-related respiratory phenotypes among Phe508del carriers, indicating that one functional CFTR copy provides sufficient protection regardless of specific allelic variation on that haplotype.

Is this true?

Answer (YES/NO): YES